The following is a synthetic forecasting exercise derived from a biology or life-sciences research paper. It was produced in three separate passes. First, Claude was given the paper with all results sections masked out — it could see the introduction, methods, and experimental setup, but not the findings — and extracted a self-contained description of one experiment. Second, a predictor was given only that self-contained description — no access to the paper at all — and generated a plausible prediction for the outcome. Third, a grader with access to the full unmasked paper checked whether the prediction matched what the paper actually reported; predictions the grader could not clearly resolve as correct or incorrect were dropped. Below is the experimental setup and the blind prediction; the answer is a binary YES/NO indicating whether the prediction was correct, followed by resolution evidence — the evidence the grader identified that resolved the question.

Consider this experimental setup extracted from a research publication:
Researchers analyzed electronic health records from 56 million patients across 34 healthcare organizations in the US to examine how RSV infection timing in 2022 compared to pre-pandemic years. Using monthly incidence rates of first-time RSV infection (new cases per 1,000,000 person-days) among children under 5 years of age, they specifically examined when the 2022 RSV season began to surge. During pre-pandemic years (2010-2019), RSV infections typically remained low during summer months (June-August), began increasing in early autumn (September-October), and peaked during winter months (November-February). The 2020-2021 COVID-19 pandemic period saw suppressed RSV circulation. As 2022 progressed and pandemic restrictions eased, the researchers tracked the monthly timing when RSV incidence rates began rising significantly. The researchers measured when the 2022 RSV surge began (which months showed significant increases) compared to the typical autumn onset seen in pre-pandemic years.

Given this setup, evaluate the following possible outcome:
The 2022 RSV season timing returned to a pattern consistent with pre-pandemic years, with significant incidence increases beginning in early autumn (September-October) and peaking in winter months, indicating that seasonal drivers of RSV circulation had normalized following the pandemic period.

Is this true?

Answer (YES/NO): NO